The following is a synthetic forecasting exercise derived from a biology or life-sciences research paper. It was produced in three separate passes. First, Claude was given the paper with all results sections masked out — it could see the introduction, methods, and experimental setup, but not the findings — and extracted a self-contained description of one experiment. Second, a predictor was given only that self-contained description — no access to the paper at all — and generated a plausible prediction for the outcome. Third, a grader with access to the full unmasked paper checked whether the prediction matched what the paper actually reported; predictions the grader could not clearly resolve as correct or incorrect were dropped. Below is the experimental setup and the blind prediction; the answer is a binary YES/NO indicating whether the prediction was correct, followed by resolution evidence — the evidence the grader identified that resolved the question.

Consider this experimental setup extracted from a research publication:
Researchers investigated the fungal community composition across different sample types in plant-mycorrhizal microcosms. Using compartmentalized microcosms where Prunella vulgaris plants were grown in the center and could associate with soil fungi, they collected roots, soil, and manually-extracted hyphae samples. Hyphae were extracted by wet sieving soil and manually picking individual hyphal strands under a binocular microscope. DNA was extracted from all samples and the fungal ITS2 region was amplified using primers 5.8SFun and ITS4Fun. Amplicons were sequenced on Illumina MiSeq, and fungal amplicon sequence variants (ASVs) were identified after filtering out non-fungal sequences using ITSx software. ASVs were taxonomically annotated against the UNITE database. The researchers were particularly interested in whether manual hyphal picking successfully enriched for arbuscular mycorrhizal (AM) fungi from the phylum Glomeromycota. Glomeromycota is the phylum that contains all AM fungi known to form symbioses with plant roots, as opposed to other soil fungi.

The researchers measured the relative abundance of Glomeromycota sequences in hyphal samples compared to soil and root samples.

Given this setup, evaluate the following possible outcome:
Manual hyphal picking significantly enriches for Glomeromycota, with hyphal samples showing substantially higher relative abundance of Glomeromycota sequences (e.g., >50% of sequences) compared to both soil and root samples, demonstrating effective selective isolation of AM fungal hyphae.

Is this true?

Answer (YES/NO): NO